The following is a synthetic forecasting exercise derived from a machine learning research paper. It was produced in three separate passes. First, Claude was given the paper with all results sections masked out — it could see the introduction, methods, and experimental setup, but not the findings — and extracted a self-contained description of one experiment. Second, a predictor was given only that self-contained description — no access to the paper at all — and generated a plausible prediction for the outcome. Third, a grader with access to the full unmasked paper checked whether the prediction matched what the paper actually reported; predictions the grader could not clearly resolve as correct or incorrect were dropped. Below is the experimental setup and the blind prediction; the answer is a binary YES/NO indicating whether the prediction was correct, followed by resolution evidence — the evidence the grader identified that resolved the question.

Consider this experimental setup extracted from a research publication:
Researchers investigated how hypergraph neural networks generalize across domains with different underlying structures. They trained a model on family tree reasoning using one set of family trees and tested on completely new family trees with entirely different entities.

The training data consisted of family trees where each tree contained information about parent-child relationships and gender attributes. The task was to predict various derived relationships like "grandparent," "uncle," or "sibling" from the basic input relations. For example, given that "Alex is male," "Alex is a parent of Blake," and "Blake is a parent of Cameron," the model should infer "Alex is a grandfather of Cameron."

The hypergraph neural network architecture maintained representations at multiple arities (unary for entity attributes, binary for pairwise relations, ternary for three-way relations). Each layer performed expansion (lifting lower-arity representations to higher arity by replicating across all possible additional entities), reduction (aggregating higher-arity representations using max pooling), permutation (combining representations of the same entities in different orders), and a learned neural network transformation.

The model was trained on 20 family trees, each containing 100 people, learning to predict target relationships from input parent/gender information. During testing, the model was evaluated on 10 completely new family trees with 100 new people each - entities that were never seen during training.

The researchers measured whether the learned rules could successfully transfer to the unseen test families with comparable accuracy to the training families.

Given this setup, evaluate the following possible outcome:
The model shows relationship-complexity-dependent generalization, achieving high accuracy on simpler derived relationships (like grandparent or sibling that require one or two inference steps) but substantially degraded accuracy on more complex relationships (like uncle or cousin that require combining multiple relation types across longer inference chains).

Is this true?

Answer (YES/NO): NO